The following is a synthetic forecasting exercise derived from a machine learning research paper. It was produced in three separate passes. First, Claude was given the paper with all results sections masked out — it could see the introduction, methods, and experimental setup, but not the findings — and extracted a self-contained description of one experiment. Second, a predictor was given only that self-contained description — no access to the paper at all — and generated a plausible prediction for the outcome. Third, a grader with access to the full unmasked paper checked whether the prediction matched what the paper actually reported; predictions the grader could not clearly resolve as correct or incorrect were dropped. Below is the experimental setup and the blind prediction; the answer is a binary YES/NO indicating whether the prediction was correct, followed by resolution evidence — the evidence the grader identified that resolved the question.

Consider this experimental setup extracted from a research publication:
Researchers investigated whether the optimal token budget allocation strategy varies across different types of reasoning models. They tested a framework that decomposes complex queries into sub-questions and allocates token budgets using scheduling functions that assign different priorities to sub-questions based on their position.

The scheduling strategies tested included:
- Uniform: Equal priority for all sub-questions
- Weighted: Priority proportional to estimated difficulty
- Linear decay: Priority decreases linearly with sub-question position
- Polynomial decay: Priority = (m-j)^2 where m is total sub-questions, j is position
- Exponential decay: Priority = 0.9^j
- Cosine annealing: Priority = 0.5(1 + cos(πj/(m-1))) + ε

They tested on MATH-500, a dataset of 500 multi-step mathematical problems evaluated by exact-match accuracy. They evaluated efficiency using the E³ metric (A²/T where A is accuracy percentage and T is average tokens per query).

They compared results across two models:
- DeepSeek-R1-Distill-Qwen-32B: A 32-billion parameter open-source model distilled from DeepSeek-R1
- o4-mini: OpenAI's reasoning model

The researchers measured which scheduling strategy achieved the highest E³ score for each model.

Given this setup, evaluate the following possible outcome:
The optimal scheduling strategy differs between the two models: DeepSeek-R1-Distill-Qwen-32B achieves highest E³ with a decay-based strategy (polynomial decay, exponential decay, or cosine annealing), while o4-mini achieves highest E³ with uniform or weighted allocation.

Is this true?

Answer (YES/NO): NO